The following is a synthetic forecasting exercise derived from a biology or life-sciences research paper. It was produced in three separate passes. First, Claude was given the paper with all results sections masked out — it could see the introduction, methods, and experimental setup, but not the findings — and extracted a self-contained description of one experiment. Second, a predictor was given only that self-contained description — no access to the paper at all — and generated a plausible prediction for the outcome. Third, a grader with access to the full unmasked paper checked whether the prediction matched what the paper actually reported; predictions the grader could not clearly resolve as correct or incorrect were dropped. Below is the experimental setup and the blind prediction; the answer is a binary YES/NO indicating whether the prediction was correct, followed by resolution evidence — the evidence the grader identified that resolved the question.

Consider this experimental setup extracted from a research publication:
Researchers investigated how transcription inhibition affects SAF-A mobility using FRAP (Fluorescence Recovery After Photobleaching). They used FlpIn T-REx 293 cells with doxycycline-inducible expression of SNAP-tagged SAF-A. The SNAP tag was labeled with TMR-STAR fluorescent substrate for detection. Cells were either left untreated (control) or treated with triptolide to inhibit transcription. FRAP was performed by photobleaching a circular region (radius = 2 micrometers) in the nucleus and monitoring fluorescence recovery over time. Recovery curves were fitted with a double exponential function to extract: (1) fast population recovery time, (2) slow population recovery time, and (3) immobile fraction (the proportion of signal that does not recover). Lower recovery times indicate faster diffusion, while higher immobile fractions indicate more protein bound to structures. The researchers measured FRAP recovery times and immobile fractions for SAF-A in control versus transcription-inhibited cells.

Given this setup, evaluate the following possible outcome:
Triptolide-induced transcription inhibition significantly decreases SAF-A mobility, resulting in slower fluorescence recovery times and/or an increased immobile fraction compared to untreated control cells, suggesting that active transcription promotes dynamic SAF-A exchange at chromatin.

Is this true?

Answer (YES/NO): NO